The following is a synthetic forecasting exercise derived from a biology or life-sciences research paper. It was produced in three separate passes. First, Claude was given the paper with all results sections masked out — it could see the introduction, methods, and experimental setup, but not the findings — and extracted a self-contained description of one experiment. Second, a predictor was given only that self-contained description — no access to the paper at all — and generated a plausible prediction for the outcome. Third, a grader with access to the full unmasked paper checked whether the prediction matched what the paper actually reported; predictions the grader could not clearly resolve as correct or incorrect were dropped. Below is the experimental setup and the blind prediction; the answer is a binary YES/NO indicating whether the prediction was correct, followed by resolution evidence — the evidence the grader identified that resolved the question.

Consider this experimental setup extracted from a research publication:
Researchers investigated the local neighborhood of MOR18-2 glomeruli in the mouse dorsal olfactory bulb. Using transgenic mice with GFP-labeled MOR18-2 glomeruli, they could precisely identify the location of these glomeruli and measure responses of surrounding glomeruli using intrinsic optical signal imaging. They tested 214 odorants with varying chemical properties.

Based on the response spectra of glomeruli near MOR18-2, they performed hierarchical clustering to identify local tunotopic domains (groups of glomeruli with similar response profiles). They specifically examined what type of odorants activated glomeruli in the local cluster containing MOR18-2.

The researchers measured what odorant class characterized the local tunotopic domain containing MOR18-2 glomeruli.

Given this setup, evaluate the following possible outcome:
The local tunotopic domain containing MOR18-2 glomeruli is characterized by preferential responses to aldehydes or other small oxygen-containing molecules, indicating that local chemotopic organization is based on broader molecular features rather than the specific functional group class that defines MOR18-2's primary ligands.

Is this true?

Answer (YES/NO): NO